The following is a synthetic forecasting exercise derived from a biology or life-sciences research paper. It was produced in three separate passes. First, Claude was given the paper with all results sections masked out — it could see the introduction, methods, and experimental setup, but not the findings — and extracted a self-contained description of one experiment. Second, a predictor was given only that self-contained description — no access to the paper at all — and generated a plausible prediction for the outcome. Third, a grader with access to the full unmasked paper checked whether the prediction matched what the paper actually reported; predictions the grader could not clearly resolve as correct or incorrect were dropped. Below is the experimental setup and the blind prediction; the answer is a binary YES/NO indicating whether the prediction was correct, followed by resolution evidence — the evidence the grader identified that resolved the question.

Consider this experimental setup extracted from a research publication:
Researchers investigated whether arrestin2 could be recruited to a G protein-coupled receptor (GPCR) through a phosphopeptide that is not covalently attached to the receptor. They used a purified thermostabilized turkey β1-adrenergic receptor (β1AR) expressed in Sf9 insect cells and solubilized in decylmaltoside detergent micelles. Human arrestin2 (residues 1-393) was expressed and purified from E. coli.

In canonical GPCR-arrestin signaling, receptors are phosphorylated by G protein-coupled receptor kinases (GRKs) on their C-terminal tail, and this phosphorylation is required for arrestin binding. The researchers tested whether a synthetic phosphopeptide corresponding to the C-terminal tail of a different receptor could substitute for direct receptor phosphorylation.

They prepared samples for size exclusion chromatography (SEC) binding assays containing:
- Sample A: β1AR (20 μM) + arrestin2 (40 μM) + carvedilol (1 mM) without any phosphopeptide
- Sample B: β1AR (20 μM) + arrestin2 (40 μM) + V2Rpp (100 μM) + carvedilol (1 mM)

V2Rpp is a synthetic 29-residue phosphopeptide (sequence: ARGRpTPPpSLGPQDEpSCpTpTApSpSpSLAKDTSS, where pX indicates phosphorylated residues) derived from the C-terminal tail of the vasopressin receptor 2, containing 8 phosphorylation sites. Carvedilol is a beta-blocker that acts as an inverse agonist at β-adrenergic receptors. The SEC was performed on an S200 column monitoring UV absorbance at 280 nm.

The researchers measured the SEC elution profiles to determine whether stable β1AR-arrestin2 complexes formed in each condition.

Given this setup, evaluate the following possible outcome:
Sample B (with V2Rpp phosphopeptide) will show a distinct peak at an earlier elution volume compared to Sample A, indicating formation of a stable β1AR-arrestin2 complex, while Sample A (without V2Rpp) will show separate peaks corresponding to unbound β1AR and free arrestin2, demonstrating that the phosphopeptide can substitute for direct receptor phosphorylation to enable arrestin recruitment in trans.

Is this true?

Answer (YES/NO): YES